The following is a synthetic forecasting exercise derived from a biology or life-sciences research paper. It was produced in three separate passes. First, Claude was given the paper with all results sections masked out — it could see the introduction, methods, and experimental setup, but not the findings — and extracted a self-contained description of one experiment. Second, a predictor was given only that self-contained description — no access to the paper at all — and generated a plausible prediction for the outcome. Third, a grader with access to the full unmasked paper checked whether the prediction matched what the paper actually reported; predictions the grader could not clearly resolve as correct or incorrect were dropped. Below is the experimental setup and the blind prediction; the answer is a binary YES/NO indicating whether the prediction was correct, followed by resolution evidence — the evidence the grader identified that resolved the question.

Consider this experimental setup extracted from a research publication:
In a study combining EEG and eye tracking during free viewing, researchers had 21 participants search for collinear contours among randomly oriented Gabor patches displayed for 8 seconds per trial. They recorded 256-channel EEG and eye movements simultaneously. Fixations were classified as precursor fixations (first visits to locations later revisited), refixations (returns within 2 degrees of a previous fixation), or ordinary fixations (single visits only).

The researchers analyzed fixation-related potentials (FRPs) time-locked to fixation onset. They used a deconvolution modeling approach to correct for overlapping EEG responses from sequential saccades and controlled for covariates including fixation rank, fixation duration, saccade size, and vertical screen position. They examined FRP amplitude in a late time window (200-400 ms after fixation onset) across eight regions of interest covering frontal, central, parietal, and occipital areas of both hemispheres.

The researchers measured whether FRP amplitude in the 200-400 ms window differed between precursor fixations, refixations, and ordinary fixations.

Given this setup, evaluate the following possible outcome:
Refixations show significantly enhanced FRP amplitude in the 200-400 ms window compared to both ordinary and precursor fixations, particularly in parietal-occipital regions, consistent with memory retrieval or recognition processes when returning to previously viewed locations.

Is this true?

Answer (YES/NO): NO